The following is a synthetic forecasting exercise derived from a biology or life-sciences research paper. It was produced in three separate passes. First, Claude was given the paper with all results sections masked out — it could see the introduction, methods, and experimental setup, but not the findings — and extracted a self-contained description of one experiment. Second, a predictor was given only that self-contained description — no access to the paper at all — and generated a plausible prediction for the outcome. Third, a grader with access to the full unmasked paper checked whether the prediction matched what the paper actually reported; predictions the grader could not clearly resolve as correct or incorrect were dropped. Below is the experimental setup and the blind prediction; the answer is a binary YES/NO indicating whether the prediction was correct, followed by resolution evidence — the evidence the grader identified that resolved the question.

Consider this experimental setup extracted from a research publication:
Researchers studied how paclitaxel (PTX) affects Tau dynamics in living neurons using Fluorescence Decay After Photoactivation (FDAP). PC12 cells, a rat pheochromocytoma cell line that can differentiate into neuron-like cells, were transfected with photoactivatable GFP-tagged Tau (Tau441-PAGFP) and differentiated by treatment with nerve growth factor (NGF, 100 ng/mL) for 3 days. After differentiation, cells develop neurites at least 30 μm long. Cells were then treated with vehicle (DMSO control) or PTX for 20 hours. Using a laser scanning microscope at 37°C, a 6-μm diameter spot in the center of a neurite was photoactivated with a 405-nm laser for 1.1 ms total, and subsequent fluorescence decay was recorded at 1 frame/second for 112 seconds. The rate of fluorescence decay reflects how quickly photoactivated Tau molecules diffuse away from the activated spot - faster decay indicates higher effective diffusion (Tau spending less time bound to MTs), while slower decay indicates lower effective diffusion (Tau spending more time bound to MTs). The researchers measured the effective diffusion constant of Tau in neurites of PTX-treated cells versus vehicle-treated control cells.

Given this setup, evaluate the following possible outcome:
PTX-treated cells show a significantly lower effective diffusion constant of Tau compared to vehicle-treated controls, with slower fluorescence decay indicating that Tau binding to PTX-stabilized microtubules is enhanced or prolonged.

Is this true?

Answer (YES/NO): YES